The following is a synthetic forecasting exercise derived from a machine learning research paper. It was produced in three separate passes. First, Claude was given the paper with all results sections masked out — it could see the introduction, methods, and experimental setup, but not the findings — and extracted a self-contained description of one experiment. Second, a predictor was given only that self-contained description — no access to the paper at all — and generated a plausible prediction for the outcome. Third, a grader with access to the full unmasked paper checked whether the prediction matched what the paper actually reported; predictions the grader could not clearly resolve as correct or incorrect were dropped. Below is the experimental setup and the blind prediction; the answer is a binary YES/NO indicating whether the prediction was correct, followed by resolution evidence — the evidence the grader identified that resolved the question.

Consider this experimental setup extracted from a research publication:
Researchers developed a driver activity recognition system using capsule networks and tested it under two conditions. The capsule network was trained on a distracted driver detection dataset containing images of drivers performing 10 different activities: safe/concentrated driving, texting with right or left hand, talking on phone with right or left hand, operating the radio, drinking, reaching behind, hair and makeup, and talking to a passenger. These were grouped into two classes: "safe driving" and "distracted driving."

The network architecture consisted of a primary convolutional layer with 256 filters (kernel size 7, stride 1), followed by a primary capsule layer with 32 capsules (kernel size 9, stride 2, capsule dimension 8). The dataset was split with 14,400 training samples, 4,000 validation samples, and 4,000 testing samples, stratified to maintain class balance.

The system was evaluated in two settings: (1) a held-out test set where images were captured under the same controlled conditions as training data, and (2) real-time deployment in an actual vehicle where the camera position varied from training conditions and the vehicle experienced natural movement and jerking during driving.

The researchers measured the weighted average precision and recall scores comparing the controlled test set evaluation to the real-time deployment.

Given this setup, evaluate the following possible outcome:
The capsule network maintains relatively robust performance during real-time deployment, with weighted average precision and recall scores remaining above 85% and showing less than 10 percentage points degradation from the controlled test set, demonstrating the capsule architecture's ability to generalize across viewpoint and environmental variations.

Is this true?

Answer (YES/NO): NO